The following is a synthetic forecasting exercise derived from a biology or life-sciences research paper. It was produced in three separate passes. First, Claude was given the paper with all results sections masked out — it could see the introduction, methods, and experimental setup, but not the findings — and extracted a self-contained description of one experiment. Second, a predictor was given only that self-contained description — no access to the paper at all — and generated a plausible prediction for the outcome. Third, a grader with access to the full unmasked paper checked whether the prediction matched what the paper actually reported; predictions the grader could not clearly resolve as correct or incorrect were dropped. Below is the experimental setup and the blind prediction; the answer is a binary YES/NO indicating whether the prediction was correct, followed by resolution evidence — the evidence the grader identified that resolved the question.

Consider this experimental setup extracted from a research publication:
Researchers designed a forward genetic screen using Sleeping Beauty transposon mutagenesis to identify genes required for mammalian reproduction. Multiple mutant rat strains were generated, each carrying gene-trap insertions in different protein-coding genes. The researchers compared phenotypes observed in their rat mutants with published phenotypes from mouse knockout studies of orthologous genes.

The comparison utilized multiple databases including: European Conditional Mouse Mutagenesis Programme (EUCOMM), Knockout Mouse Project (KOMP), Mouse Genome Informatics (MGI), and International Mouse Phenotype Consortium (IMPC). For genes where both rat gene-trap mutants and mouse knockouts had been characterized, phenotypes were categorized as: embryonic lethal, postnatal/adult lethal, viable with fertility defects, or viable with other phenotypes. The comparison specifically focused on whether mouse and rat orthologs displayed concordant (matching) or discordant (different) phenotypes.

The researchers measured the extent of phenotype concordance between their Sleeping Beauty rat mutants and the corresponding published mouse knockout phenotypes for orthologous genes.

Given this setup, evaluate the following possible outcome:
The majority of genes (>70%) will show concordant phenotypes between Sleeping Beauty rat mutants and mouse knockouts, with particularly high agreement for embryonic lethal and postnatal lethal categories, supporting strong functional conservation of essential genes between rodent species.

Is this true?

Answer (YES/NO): NO